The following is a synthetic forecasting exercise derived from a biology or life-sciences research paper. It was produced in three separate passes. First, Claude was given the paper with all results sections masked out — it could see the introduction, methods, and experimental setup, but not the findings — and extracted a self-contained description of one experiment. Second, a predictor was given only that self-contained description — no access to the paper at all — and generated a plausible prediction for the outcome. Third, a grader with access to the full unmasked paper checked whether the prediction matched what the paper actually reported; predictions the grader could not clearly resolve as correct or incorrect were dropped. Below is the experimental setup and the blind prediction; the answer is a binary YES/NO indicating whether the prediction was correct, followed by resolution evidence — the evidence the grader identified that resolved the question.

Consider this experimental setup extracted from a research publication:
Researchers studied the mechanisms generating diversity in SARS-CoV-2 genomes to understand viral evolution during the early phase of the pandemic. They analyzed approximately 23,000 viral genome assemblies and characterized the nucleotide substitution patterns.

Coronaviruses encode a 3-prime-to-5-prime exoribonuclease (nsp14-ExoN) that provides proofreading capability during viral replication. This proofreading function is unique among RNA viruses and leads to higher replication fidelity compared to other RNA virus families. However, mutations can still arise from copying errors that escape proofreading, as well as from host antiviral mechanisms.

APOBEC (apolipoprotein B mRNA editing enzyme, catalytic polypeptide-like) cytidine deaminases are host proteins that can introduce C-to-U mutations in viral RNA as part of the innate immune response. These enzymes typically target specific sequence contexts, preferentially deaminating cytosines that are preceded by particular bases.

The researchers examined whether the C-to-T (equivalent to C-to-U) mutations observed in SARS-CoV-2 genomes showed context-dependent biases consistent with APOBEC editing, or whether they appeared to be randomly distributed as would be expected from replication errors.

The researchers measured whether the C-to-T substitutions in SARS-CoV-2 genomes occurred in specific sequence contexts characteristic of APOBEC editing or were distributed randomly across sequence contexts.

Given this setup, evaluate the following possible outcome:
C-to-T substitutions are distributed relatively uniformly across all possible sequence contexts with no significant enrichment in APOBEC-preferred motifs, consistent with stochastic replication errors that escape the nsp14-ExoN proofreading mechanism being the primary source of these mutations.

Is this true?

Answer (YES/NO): NO